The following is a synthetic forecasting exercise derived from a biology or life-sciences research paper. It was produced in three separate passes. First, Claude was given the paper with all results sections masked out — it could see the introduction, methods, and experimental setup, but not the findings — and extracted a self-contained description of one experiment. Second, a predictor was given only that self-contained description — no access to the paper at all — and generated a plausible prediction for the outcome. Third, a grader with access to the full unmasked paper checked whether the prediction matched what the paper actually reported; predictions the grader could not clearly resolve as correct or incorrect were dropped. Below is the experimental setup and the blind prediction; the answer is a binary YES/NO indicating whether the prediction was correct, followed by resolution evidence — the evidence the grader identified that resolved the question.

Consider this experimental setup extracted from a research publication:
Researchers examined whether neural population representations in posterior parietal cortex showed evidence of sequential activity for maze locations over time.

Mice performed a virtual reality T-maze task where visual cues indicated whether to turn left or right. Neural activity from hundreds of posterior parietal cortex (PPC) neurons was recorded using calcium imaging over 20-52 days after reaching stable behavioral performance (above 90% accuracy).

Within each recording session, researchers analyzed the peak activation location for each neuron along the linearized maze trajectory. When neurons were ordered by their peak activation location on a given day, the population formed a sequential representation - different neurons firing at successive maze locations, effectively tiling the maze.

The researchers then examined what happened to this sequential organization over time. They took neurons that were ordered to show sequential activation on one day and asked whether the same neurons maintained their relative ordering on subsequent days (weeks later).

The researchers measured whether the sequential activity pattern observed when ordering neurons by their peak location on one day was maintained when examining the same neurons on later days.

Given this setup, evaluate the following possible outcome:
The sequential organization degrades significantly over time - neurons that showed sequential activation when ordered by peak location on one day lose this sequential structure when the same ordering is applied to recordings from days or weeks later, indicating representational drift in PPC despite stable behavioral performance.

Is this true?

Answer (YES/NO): YES